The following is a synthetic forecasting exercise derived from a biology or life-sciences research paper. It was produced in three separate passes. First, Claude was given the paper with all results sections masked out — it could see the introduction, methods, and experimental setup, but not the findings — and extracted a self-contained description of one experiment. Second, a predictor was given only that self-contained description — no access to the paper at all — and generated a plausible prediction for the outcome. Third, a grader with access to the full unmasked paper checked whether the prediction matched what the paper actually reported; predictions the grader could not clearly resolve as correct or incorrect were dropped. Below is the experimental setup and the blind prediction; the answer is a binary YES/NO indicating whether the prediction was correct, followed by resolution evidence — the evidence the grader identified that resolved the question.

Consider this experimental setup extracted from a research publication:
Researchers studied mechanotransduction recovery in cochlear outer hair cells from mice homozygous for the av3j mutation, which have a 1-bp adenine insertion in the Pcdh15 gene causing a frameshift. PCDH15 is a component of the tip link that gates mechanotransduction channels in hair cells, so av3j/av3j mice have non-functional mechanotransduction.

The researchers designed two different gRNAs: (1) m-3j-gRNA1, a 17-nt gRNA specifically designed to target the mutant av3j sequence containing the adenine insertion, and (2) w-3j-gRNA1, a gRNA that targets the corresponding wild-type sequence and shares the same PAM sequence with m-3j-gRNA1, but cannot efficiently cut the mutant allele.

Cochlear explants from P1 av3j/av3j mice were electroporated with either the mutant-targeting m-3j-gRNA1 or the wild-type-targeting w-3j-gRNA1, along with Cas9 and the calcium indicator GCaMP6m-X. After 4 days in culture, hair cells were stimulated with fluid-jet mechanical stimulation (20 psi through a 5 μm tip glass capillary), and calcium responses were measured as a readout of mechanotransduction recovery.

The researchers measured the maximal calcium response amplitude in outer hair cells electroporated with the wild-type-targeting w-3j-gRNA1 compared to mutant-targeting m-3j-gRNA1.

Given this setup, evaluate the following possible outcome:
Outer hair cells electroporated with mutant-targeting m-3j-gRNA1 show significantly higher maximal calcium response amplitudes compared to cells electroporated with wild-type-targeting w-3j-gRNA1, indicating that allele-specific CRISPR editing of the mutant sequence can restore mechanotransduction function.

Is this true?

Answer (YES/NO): YES